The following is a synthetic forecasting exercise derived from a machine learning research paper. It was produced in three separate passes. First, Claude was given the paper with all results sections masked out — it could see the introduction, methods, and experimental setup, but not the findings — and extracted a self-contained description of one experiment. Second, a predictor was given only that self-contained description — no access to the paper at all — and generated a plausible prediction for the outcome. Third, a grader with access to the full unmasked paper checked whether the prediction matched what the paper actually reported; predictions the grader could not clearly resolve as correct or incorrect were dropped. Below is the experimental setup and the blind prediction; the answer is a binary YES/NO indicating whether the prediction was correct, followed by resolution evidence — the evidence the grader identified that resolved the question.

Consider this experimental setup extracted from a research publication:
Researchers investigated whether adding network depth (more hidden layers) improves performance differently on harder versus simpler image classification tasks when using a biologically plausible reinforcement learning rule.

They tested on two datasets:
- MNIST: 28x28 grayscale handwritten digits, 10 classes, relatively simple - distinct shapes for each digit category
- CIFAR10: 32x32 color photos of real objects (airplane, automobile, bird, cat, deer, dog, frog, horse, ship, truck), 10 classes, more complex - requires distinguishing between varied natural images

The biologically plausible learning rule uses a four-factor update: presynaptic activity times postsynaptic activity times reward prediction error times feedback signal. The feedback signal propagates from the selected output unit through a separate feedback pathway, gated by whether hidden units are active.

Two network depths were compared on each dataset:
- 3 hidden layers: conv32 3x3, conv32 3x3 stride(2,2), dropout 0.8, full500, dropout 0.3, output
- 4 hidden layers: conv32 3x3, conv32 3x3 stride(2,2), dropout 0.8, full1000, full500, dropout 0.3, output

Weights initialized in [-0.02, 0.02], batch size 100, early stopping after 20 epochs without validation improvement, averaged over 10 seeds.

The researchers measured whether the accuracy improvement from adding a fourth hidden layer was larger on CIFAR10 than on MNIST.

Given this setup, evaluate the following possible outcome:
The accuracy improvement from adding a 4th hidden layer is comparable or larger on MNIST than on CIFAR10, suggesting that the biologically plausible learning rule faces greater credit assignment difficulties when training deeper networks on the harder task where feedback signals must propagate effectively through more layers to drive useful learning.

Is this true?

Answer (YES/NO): NO